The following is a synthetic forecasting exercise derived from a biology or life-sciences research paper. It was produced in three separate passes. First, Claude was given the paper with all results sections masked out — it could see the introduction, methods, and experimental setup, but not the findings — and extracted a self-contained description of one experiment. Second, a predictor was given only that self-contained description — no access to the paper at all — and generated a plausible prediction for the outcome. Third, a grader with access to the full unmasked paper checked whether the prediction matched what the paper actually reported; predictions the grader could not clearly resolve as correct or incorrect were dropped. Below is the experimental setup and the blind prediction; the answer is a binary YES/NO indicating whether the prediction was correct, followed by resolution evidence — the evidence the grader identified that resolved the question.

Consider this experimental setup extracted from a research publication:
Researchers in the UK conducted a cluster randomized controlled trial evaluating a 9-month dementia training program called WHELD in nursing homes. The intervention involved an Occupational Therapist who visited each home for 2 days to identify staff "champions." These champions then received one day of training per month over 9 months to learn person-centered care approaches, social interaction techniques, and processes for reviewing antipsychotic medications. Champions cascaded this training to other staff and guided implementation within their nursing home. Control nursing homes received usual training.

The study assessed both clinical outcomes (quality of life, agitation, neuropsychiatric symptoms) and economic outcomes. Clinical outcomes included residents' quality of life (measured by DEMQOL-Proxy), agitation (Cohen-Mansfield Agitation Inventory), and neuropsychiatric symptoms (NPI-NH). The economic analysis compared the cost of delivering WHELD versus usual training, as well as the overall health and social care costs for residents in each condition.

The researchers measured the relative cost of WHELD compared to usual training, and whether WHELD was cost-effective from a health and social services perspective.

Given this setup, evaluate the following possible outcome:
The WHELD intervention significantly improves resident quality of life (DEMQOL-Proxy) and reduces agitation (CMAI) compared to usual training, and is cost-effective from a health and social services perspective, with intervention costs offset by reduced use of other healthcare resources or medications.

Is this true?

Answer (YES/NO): YES